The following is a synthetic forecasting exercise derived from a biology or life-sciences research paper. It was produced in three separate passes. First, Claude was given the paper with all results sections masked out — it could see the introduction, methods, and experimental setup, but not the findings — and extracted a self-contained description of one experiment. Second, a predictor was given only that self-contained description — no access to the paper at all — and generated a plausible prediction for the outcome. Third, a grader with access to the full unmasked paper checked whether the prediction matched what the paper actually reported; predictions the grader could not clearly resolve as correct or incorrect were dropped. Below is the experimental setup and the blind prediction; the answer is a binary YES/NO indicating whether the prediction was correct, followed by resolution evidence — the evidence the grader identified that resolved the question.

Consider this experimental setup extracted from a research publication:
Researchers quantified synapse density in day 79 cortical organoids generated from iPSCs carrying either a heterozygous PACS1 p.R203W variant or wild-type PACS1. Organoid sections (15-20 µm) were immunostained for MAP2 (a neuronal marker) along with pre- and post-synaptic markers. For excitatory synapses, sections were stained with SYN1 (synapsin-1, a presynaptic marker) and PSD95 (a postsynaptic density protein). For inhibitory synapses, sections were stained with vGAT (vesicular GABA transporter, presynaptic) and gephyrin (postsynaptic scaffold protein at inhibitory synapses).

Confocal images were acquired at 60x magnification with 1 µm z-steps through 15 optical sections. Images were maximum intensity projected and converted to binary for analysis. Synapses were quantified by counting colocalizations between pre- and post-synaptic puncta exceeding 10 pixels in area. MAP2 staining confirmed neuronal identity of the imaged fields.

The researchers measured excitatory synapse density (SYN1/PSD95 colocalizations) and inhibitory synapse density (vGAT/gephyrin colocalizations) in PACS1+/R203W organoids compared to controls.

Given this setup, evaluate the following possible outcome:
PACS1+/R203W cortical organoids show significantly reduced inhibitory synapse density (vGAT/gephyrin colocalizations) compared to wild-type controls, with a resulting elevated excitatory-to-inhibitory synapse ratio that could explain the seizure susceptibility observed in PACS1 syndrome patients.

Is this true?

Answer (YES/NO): NO